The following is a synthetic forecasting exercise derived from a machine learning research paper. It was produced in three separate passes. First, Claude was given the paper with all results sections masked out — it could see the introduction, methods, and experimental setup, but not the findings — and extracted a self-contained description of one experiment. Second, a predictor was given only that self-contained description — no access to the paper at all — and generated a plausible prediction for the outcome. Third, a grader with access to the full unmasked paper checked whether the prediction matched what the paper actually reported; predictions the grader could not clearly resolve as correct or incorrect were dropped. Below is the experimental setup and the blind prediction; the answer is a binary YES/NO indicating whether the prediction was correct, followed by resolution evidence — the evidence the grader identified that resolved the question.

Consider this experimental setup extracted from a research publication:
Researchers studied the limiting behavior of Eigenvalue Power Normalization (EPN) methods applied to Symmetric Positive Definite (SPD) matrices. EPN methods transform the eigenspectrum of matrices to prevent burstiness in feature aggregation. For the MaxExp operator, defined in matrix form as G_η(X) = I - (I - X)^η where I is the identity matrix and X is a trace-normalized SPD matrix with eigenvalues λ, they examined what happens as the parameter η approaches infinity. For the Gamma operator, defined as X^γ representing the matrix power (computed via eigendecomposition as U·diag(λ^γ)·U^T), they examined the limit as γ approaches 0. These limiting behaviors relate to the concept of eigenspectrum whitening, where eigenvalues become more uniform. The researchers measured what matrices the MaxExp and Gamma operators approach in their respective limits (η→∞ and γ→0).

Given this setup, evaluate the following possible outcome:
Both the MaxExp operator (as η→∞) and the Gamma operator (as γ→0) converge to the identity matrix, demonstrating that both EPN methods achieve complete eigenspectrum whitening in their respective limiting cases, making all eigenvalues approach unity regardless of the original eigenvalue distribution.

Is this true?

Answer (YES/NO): YES